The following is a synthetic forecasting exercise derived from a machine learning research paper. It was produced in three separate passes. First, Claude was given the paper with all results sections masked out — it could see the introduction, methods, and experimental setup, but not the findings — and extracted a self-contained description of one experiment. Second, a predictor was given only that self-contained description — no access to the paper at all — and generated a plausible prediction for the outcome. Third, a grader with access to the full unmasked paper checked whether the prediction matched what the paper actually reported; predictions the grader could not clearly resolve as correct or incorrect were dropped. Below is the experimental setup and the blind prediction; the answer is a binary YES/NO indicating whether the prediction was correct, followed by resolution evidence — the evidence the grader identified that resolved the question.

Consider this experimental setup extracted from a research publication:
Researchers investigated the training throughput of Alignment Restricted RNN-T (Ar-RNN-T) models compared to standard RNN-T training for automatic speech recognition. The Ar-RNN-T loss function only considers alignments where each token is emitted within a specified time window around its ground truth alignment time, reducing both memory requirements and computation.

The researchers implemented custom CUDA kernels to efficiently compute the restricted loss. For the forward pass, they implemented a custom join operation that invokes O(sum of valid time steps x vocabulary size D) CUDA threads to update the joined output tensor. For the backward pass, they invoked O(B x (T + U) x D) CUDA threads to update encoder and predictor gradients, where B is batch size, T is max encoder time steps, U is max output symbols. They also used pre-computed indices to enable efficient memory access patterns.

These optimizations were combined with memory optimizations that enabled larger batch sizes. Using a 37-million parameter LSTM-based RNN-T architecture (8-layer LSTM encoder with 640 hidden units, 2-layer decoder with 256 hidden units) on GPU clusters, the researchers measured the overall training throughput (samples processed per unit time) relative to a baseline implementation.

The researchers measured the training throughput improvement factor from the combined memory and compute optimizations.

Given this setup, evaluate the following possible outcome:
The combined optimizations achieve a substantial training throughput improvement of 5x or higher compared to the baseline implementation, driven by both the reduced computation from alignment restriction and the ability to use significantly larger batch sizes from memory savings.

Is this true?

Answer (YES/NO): NO